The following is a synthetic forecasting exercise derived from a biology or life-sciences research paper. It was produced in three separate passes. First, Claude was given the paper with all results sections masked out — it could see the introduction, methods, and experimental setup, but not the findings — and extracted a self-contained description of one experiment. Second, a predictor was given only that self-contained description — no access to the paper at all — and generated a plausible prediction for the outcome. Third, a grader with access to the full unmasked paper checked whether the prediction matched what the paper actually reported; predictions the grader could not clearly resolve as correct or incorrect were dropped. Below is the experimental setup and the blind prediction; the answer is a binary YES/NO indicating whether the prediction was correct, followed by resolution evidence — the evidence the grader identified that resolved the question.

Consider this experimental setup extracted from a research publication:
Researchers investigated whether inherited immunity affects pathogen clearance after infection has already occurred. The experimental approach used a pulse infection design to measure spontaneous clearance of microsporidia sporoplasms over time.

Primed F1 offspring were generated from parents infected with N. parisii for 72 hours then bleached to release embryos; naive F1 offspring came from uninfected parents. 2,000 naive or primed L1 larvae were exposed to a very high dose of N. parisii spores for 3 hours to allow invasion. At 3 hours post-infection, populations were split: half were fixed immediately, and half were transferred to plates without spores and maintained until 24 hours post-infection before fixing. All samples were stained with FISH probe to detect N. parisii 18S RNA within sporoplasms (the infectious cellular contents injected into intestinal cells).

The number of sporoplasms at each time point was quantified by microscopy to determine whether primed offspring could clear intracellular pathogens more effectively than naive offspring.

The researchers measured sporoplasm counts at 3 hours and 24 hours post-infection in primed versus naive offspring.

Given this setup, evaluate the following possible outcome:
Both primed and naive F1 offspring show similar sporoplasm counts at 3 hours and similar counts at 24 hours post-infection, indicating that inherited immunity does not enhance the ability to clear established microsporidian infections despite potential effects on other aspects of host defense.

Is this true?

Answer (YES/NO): NO